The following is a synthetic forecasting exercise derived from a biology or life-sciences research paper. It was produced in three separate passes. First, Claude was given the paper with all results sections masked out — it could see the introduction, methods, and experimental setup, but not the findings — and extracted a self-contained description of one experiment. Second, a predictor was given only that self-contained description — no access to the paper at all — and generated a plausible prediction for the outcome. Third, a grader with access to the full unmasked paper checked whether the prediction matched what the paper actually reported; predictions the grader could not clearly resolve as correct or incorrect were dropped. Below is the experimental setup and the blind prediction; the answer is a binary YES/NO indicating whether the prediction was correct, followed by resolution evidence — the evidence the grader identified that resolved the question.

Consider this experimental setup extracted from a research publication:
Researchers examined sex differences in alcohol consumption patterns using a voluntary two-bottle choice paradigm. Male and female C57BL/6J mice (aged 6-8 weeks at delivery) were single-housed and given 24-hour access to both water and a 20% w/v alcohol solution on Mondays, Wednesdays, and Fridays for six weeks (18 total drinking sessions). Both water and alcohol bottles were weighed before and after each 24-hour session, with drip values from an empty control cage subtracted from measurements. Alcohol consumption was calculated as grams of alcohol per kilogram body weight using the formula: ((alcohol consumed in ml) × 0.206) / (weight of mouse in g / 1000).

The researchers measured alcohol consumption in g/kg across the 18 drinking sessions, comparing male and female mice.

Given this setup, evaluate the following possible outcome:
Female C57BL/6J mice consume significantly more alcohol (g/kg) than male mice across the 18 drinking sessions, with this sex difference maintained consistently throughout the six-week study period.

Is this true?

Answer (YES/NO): NO